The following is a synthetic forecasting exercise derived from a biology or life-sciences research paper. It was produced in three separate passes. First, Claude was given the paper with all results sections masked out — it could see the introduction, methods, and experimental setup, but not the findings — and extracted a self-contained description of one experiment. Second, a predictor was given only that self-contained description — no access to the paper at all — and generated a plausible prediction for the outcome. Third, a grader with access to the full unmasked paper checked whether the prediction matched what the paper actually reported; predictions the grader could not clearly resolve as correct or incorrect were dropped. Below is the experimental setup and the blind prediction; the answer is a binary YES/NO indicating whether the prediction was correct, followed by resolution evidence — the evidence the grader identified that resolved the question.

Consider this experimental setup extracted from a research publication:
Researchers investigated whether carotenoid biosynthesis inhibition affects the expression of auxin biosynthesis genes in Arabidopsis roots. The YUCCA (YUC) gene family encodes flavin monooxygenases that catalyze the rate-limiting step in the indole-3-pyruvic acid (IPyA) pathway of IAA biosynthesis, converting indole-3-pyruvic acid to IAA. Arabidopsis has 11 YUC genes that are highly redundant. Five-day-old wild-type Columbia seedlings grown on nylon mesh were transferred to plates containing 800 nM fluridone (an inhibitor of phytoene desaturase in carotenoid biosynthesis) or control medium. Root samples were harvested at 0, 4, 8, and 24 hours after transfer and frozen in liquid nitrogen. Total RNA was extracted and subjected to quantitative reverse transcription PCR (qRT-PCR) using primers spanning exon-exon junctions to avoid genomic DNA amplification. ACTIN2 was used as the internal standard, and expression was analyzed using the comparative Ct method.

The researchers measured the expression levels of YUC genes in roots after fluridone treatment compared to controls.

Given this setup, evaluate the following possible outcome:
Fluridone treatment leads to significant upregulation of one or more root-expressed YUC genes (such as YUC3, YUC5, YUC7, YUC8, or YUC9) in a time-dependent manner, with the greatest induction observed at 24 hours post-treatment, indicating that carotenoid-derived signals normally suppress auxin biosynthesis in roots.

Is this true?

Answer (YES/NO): NO